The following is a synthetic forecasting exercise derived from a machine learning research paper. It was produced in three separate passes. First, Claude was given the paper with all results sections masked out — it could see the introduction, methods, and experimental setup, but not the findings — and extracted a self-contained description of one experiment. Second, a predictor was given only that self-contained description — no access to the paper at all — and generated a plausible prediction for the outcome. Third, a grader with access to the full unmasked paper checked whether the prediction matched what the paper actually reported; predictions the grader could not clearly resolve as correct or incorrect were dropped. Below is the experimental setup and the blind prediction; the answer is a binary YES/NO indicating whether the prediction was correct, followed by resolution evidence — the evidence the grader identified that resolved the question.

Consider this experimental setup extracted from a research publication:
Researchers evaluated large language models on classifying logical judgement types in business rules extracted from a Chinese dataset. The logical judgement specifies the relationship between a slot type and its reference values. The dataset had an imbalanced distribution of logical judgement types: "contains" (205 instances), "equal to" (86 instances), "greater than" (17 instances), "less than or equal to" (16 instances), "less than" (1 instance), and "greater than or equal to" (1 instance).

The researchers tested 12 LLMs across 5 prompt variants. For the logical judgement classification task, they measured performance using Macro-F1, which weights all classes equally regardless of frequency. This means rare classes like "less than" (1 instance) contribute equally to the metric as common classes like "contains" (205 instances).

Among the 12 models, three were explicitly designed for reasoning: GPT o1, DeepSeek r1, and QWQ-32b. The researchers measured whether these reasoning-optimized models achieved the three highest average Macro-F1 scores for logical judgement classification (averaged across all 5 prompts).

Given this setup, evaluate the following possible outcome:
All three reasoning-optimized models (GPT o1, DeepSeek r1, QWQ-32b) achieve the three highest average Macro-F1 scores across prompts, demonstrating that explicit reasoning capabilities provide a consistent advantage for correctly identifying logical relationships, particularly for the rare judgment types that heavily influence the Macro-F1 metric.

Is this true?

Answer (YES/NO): NO